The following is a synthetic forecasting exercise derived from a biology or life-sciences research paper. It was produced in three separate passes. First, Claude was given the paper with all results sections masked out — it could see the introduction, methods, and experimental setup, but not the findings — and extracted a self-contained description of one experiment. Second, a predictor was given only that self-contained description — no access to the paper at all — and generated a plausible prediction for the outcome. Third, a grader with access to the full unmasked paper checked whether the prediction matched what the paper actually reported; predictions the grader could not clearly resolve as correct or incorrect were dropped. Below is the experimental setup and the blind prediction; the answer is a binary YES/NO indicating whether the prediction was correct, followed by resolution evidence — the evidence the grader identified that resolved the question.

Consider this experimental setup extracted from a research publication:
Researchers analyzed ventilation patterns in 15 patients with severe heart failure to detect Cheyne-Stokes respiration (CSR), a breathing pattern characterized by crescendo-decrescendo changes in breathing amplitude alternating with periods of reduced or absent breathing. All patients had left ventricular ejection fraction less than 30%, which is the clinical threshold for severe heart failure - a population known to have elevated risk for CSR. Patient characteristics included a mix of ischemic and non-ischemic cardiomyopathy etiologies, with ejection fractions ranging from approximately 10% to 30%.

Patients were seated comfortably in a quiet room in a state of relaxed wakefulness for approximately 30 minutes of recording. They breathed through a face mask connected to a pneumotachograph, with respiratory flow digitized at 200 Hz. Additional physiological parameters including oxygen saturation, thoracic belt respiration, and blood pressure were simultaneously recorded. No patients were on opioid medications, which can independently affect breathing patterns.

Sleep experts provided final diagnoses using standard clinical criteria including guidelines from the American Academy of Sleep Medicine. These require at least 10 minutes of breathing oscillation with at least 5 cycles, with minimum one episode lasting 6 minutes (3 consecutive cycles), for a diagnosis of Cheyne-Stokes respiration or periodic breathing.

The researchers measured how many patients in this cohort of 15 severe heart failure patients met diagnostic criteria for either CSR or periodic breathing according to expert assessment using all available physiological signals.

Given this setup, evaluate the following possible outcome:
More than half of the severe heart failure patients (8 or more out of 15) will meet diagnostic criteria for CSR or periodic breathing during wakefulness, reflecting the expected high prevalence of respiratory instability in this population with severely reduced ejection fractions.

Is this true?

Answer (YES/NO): NO